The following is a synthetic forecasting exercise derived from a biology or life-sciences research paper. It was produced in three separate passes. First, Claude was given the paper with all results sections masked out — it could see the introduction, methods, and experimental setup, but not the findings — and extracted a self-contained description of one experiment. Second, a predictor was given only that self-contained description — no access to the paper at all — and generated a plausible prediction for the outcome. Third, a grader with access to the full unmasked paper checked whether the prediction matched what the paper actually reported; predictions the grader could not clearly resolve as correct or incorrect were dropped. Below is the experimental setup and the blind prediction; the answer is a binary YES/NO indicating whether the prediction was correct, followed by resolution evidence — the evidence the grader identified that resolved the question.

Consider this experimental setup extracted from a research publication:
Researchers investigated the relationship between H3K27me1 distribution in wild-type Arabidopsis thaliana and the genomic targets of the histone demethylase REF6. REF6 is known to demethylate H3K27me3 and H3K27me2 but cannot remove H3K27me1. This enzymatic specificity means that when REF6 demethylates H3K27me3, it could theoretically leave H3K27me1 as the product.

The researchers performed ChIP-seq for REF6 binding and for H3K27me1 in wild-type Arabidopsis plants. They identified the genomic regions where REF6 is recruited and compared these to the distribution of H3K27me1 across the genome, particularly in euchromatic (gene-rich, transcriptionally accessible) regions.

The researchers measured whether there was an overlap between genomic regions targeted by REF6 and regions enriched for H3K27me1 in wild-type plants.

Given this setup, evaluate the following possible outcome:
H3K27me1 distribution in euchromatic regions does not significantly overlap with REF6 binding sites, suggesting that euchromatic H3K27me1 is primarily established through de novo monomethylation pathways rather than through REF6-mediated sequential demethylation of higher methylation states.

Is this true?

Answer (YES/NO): NO